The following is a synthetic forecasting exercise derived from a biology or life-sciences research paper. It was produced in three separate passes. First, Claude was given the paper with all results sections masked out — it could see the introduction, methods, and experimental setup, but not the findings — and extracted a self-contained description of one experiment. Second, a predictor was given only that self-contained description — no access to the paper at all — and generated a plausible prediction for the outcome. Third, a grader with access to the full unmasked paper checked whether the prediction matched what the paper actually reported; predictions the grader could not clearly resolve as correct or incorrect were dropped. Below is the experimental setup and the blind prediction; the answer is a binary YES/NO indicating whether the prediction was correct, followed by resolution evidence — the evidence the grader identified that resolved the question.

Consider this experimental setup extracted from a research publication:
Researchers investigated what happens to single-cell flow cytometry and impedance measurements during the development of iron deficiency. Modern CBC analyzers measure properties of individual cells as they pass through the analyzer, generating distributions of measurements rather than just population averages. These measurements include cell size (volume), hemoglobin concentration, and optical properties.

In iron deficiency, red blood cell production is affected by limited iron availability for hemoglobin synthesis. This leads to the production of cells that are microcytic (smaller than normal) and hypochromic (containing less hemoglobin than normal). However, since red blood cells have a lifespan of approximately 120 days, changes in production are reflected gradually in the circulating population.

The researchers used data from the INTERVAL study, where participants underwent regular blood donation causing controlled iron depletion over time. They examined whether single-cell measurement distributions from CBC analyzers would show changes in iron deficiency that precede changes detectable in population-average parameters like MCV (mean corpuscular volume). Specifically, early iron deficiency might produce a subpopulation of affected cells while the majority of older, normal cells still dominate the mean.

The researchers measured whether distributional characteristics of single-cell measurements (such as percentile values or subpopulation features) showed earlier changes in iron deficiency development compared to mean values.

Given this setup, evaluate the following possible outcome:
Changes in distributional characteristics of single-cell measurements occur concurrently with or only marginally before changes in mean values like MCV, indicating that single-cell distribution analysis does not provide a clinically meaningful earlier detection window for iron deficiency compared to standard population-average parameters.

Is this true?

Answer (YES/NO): NO